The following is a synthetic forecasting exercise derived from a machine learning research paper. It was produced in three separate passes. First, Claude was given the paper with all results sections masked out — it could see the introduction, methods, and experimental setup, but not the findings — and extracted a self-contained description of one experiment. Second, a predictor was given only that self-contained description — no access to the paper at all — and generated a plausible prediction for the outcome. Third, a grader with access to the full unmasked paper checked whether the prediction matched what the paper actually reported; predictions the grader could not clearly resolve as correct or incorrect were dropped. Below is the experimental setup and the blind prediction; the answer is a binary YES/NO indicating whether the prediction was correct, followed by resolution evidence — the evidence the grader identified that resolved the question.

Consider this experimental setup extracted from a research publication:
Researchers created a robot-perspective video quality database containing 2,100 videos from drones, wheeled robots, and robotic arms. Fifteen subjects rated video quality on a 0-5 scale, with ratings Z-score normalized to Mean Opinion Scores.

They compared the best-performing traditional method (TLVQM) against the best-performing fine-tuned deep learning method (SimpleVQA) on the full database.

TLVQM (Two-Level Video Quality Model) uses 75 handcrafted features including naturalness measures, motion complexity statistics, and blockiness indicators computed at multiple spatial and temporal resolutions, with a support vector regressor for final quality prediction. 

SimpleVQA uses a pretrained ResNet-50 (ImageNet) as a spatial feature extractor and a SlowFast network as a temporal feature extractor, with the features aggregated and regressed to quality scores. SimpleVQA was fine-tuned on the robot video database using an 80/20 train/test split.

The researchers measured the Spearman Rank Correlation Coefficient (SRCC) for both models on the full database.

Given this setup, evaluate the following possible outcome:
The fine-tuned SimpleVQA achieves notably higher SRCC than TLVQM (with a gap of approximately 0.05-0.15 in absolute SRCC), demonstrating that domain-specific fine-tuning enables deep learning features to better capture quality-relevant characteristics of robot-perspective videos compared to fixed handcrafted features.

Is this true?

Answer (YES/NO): NO